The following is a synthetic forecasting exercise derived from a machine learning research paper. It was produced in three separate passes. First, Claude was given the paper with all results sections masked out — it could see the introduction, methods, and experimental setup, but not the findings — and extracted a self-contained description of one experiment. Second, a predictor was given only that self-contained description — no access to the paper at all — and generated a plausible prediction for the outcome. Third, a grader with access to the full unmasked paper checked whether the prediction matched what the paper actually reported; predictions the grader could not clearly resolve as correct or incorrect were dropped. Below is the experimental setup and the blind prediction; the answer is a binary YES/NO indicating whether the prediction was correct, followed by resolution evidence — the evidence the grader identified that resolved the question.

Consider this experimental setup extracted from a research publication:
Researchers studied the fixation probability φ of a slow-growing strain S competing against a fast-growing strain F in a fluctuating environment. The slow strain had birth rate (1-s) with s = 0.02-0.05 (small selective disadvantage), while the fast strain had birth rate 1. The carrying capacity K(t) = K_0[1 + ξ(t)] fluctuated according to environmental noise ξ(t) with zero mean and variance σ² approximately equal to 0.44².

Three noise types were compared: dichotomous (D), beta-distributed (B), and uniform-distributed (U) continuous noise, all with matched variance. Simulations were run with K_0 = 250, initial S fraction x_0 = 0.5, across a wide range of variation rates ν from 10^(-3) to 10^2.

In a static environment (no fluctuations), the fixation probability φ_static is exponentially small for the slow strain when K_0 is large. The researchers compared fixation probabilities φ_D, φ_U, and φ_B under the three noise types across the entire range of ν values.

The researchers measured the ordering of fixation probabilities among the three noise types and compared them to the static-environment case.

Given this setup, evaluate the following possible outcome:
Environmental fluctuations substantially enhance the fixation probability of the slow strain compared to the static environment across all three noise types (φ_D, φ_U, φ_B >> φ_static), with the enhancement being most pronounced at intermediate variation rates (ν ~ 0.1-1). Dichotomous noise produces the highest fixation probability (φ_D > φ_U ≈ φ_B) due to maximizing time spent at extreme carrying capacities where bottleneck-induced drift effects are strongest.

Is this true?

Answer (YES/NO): NO